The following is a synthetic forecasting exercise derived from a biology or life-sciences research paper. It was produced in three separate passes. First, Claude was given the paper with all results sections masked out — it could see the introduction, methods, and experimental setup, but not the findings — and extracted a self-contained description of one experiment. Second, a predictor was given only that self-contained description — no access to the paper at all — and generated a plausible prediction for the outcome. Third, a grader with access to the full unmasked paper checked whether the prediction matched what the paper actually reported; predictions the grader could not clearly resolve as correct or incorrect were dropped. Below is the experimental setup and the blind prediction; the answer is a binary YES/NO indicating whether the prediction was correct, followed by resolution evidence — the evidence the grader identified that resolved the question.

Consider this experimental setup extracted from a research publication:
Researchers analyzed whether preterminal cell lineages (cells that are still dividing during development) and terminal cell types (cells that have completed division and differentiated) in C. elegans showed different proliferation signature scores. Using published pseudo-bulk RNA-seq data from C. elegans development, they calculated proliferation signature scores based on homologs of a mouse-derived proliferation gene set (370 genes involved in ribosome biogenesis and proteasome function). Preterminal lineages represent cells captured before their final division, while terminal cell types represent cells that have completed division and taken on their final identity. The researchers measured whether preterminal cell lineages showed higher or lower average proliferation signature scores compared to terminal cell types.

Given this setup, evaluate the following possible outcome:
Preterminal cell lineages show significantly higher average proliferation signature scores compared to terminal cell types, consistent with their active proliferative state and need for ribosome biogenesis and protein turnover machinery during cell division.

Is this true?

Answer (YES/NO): YES